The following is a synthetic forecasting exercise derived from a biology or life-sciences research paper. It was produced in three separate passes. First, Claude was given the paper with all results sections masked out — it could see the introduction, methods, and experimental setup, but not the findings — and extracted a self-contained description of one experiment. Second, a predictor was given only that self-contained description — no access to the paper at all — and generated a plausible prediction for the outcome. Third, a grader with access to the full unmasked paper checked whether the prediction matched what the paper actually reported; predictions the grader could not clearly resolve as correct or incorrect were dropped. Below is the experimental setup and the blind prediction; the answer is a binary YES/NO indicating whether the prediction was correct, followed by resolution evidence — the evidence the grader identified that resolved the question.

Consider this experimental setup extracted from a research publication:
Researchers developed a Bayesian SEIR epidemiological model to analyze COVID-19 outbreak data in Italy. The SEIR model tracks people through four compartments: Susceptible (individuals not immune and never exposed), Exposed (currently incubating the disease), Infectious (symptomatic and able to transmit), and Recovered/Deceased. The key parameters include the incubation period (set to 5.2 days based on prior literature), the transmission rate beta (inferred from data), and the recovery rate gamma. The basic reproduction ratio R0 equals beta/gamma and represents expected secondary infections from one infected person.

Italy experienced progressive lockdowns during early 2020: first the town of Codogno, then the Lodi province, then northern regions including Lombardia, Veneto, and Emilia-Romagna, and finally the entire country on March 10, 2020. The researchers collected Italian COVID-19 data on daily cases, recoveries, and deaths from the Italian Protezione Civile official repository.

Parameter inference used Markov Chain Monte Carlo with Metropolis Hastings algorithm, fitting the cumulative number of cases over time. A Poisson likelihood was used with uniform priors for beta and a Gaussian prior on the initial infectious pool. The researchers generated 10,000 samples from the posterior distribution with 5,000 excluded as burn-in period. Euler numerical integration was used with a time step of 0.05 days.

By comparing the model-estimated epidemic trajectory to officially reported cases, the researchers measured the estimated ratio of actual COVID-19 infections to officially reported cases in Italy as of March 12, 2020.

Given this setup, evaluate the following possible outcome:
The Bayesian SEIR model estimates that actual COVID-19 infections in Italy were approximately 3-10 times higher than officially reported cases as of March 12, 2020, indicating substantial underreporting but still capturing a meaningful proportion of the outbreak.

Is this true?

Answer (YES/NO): YES